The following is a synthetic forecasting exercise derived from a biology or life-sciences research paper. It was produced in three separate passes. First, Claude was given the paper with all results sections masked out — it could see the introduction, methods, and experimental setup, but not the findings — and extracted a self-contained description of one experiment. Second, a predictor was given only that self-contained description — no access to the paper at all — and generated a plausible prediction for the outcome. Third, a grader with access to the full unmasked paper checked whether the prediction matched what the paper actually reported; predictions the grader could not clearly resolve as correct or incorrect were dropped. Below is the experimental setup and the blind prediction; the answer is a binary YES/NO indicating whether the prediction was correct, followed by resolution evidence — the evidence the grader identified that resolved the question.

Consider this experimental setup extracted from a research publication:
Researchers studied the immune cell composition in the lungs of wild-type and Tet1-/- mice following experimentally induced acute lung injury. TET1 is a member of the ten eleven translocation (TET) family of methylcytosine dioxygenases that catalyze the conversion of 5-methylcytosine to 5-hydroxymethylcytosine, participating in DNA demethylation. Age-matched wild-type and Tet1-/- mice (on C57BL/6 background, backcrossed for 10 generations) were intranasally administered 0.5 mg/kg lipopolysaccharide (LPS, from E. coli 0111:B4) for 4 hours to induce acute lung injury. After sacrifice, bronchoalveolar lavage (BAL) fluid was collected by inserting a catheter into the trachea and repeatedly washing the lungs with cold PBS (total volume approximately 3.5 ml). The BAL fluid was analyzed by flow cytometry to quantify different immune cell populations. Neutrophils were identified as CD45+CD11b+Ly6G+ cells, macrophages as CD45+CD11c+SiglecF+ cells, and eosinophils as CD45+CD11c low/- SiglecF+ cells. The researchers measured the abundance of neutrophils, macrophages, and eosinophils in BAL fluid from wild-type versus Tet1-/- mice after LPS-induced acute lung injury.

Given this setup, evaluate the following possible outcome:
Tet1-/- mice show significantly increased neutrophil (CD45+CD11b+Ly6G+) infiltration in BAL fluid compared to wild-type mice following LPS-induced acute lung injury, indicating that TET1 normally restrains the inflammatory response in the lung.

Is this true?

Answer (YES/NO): NO